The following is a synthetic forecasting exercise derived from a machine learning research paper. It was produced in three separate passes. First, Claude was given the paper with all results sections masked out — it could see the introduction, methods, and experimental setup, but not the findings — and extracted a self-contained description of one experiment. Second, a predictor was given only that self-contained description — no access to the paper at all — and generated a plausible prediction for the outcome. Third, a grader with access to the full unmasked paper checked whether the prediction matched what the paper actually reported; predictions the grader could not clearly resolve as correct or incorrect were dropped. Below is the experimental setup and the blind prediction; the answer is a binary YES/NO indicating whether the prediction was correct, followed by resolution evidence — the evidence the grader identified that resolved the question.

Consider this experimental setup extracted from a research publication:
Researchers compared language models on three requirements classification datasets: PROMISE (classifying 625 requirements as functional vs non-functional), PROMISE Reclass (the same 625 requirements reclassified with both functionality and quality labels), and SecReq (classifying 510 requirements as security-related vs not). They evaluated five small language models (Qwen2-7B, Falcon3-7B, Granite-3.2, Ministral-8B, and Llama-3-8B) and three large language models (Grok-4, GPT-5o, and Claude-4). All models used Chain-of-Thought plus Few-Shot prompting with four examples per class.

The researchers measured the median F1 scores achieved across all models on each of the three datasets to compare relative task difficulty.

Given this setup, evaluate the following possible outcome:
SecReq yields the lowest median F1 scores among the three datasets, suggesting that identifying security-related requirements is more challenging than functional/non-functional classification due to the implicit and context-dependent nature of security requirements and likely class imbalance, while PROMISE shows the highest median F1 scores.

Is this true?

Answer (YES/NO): NO